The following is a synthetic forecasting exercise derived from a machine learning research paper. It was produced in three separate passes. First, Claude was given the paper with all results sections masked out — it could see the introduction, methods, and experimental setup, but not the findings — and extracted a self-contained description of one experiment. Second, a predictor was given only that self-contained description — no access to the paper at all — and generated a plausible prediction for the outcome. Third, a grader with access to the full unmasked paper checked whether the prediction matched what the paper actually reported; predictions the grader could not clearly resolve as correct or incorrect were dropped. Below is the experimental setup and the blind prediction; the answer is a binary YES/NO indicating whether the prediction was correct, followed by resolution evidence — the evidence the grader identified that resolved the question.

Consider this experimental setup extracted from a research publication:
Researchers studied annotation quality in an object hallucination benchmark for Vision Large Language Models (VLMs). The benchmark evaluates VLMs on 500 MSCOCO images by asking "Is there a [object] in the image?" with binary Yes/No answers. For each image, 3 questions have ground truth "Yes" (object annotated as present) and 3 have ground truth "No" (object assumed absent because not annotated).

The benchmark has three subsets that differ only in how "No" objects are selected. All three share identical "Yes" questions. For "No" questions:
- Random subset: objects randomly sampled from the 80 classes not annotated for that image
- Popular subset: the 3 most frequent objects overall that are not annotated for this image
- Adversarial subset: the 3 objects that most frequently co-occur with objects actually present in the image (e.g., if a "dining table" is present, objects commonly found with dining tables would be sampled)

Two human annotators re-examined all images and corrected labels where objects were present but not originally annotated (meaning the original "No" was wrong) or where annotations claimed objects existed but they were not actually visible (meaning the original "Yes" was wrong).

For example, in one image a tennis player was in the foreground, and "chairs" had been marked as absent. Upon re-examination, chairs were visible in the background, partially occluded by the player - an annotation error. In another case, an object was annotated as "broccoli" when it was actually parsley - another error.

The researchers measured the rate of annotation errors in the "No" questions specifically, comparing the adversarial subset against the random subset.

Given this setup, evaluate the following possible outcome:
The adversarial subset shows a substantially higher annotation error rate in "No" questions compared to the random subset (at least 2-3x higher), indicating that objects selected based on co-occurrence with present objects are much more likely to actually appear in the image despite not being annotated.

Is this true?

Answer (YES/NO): YES